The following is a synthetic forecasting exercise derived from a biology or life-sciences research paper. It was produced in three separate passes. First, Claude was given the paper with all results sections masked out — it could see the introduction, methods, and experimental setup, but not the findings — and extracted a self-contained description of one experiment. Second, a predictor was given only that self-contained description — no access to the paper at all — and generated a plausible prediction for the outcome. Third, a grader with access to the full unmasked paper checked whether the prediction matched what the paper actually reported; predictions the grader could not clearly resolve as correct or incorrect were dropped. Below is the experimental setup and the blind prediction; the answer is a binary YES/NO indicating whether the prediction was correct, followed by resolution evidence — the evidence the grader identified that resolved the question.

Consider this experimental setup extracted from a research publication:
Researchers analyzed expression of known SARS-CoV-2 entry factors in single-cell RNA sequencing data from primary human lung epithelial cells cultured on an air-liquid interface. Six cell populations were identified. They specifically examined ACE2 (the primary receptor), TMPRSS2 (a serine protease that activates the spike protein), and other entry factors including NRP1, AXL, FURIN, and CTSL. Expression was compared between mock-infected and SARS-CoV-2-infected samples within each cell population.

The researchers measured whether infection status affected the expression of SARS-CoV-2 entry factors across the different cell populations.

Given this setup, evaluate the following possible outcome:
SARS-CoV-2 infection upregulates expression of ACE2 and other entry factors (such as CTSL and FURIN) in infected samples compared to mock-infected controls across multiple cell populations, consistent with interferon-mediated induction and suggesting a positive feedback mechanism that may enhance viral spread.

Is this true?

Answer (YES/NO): NO